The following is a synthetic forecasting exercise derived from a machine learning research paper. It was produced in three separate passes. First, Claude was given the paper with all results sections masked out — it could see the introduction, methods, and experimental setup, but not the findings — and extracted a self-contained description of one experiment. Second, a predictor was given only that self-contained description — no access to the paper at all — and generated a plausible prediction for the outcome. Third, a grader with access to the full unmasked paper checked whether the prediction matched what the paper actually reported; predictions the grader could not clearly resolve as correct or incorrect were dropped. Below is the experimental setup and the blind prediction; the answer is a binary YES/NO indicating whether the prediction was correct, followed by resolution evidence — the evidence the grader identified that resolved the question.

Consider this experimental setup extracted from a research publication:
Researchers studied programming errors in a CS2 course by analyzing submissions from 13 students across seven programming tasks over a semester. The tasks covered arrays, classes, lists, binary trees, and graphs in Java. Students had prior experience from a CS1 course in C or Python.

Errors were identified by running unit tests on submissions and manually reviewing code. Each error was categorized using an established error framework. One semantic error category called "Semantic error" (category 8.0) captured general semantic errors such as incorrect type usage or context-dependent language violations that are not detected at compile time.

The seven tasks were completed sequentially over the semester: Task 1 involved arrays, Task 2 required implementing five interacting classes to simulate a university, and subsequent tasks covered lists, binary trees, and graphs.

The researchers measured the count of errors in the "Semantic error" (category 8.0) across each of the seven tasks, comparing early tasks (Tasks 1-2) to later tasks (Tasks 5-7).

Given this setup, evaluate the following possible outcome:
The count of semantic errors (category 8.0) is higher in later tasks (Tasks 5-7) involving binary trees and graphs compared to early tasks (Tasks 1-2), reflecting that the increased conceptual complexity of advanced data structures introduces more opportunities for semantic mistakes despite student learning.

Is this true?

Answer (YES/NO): NO